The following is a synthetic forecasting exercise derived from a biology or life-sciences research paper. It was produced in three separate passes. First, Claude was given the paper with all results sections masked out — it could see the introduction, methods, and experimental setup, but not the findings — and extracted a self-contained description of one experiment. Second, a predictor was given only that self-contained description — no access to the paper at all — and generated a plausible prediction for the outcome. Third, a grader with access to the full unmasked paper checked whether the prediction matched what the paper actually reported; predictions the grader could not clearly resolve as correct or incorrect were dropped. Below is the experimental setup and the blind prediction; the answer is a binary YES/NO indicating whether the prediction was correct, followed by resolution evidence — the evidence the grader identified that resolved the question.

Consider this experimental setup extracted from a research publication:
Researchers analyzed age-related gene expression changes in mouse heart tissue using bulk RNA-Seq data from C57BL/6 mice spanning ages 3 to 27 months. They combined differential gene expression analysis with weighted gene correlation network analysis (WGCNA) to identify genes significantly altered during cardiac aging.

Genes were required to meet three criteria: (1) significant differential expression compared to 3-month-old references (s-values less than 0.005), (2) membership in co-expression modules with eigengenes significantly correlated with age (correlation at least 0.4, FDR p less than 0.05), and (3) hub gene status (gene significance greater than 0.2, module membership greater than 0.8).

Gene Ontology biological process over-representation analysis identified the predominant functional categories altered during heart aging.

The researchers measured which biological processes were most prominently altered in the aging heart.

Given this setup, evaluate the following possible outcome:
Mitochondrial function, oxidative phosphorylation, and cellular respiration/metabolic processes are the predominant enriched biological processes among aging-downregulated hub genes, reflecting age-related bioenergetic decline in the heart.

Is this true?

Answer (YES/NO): YES